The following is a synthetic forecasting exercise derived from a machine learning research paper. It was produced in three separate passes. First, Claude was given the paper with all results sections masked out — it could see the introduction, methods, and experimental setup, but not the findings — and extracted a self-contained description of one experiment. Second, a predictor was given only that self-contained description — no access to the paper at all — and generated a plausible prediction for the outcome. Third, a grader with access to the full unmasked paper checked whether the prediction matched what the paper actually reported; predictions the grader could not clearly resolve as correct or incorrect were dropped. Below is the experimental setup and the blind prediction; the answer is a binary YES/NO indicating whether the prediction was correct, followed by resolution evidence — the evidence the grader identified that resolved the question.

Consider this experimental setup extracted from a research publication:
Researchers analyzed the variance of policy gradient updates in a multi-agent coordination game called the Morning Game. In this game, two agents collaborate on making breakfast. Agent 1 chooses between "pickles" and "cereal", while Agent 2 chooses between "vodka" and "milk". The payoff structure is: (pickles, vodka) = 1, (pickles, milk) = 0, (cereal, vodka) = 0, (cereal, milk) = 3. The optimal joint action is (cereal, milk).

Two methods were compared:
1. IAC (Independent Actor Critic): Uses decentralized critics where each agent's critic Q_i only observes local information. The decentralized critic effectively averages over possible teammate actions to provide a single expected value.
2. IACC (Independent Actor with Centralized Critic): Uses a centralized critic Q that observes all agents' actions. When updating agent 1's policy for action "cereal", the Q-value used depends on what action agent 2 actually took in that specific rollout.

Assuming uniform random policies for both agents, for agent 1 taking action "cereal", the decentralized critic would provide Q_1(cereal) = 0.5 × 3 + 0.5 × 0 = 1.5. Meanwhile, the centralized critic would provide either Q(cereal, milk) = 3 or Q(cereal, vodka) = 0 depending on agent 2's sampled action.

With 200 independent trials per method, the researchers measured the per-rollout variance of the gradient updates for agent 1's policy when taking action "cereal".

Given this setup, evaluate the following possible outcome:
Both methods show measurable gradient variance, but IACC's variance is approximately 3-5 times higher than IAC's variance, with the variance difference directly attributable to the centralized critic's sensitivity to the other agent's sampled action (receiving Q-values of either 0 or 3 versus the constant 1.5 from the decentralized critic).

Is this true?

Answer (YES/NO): NO